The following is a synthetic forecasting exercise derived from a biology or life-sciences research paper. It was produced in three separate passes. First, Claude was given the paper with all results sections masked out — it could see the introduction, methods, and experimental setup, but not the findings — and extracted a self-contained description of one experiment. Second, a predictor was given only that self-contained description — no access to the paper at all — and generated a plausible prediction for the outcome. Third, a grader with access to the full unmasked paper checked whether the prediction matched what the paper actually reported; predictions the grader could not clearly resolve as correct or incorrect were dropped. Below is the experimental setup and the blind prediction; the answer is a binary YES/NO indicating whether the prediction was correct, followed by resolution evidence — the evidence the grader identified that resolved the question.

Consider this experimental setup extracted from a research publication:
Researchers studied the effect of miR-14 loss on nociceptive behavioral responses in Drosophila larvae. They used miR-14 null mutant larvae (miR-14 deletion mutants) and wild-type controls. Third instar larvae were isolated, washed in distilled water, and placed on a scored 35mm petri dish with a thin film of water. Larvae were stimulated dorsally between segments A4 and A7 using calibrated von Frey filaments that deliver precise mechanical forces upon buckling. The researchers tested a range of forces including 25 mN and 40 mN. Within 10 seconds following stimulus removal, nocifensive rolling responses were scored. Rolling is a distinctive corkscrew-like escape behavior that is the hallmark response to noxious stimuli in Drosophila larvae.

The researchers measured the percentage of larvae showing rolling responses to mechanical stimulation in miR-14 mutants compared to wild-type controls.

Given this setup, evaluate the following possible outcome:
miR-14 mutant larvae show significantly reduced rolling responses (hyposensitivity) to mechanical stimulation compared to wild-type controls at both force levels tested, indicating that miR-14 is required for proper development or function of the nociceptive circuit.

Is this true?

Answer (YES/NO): NO